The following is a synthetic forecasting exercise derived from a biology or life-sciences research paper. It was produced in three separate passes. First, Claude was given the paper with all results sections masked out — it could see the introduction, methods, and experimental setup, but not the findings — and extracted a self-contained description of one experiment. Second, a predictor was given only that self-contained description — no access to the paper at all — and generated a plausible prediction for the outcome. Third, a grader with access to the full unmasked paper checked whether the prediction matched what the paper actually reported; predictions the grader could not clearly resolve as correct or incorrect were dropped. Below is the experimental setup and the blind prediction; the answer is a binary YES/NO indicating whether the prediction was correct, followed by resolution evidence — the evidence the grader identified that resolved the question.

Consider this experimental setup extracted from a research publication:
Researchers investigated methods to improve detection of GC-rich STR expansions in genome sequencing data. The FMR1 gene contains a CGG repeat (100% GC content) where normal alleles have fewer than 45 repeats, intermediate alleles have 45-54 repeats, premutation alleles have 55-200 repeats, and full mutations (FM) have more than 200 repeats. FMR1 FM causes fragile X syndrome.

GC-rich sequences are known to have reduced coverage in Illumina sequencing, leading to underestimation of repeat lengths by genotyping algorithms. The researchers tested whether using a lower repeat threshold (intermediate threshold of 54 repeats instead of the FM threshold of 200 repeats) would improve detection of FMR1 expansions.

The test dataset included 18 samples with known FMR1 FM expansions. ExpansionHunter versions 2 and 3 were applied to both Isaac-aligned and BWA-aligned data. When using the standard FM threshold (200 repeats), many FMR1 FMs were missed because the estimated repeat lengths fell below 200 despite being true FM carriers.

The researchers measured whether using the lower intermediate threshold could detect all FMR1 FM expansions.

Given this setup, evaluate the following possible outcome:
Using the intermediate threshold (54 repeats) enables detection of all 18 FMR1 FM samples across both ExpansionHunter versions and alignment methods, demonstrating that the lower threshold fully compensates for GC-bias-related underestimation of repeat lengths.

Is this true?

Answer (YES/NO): YES